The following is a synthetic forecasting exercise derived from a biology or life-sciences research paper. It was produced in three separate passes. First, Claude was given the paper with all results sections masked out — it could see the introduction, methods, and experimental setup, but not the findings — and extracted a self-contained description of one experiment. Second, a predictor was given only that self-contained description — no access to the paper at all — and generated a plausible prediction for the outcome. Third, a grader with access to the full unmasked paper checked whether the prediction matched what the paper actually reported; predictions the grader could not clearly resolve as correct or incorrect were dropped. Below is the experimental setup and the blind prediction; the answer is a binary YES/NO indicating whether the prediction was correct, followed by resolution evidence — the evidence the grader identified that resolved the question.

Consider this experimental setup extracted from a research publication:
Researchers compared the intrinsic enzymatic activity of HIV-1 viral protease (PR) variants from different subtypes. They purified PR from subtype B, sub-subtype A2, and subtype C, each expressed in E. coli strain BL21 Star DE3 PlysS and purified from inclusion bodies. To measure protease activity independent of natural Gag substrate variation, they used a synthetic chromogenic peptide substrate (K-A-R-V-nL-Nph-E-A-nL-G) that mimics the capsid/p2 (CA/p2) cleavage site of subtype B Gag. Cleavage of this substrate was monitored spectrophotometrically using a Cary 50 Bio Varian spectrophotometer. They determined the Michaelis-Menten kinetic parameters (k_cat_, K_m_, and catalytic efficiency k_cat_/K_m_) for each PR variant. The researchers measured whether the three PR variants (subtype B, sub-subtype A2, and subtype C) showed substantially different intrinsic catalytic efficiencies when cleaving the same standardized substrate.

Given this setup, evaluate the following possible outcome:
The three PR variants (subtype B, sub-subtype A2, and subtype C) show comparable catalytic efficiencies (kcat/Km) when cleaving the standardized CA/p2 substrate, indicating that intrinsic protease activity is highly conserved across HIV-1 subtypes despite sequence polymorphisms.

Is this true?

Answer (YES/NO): NO